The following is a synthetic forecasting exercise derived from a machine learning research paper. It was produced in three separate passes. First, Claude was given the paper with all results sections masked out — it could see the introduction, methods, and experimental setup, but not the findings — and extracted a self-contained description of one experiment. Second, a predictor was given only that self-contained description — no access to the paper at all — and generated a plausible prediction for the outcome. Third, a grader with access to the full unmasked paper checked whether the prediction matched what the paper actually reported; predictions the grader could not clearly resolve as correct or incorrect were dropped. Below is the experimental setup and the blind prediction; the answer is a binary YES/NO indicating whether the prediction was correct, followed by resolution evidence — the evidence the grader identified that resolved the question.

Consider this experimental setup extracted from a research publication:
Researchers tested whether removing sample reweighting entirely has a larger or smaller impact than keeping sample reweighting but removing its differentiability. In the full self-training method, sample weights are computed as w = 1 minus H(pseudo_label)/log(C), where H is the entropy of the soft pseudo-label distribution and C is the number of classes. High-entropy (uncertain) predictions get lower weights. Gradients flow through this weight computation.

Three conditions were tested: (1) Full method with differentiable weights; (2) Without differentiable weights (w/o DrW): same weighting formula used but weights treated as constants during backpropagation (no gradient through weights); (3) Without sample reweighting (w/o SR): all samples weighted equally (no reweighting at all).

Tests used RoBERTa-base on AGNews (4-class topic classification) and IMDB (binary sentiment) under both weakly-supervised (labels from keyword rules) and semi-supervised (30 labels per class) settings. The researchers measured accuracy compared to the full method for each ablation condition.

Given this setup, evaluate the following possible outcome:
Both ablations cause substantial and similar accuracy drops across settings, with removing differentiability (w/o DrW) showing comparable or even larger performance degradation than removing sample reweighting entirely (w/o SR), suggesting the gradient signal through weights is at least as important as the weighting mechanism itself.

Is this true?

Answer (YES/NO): NO